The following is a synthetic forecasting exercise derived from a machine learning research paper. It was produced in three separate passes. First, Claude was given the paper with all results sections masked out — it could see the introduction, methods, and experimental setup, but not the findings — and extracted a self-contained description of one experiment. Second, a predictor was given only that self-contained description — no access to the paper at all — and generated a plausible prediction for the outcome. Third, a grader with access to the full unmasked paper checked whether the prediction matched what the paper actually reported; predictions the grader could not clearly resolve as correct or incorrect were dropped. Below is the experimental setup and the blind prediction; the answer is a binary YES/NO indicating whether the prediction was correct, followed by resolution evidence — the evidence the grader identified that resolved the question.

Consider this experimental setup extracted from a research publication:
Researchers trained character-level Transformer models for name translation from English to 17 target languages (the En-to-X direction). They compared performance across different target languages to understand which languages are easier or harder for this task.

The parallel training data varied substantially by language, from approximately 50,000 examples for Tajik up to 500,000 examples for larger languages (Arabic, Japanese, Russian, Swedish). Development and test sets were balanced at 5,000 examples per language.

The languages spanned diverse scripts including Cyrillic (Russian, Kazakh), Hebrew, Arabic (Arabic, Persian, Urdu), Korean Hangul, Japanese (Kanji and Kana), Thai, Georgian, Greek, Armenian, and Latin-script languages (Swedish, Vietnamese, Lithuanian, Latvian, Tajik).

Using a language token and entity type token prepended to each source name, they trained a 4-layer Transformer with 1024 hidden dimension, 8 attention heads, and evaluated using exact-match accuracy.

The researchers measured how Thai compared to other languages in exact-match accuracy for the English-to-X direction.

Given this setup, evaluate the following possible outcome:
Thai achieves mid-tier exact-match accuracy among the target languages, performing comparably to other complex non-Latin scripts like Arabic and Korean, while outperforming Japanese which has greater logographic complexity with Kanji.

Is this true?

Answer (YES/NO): NO